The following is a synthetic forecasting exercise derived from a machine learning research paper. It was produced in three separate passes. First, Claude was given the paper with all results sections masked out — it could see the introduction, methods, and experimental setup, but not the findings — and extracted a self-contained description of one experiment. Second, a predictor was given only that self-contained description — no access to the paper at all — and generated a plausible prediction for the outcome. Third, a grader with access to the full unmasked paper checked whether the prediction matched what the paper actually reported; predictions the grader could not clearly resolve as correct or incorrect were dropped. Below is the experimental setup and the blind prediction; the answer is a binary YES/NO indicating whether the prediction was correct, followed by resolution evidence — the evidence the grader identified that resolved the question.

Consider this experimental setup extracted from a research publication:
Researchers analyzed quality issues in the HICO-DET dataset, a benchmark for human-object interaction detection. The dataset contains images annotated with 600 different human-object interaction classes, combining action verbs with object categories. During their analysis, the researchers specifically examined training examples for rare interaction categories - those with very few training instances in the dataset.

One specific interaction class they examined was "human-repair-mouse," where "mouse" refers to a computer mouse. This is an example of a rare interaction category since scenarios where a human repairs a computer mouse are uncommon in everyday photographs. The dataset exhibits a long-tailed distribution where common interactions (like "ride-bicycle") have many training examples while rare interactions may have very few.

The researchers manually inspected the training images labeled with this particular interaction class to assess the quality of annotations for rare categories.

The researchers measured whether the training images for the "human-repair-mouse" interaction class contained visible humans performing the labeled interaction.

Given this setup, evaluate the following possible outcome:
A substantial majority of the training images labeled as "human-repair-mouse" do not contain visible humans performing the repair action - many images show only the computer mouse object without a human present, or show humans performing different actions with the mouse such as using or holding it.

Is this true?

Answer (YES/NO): NO